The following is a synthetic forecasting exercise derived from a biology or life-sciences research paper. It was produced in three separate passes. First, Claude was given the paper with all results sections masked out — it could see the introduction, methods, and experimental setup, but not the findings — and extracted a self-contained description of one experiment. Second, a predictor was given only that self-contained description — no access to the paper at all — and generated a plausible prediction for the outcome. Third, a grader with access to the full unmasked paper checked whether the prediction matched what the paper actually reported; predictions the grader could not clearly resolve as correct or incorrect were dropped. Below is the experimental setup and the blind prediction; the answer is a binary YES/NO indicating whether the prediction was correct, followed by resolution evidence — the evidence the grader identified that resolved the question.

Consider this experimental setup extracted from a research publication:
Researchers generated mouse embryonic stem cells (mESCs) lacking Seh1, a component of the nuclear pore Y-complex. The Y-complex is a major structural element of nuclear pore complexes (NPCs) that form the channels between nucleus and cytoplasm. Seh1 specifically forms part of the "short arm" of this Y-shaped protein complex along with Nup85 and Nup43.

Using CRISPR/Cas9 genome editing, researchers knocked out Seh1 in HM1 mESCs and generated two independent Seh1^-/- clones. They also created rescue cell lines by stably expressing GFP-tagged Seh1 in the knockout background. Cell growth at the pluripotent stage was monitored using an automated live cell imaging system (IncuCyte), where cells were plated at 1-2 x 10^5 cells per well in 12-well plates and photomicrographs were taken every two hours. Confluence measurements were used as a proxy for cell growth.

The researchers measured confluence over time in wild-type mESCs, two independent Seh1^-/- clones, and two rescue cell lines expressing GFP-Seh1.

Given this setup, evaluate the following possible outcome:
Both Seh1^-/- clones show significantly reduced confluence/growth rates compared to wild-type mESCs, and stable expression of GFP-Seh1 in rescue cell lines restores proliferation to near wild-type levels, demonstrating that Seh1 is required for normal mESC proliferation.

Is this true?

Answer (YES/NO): YES